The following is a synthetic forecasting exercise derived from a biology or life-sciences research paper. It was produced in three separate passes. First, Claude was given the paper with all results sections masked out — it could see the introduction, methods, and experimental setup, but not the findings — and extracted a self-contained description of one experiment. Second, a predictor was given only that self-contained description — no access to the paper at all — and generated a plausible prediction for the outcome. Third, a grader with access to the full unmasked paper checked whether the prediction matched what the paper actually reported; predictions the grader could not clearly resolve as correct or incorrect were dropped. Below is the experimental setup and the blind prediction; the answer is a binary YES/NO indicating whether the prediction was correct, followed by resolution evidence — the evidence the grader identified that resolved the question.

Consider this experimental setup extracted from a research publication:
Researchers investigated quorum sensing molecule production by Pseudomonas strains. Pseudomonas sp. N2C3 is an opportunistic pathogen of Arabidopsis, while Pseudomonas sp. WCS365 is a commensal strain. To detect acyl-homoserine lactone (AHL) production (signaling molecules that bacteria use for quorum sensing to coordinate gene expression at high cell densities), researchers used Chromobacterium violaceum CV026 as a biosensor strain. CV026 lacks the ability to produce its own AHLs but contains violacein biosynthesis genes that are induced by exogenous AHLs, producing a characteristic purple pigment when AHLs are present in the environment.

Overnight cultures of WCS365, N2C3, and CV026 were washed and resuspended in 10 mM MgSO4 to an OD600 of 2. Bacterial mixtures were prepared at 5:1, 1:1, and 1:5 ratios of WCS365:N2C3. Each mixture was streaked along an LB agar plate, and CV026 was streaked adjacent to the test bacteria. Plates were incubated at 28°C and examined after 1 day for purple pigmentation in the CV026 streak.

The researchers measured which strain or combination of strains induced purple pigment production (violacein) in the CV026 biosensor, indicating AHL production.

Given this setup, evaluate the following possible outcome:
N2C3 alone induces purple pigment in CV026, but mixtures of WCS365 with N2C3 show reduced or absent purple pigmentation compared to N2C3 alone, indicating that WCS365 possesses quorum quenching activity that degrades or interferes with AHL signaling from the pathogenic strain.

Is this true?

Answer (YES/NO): NO